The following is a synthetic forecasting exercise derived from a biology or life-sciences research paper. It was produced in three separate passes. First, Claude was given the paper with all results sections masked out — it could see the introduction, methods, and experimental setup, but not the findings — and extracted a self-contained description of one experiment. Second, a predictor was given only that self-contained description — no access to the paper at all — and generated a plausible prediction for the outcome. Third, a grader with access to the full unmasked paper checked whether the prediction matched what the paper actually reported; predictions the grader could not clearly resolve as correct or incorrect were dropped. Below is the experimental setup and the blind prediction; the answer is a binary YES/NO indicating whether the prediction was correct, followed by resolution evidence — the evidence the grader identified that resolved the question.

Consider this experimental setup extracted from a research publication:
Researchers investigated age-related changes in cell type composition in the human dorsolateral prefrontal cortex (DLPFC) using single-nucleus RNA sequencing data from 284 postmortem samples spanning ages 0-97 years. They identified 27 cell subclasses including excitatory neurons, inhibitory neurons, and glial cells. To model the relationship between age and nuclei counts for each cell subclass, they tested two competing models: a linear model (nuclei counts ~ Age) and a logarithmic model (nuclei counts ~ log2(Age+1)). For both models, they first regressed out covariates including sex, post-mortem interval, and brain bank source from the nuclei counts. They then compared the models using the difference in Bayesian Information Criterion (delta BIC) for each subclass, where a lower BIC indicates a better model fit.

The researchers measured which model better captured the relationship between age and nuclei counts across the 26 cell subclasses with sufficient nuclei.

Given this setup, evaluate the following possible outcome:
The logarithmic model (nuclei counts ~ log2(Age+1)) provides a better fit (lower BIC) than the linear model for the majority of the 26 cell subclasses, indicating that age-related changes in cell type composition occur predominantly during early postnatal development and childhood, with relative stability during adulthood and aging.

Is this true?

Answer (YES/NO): YES